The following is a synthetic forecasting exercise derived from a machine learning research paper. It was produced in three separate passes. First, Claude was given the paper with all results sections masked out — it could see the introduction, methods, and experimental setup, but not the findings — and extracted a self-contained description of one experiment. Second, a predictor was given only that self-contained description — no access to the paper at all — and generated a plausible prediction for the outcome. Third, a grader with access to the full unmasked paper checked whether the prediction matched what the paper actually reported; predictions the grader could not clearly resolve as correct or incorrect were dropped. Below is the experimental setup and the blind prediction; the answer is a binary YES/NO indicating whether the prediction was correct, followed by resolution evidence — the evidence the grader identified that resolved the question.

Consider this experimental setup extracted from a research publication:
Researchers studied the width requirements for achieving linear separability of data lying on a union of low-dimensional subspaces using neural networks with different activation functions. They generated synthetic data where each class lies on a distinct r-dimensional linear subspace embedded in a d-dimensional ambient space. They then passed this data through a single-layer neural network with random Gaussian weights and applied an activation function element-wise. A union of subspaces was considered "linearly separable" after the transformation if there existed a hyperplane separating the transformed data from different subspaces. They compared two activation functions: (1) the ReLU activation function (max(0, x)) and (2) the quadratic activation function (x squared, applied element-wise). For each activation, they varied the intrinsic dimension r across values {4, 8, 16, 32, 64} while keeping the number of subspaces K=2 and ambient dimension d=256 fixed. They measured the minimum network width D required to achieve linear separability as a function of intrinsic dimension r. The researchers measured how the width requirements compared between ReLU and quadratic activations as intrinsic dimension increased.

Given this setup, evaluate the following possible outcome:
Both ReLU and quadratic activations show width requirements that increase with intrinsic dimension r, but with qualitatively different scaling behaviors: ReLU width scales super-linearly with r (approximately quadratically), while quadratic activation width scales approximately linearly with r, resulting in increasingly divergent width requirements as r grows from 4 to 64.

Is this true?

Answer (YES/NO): NO